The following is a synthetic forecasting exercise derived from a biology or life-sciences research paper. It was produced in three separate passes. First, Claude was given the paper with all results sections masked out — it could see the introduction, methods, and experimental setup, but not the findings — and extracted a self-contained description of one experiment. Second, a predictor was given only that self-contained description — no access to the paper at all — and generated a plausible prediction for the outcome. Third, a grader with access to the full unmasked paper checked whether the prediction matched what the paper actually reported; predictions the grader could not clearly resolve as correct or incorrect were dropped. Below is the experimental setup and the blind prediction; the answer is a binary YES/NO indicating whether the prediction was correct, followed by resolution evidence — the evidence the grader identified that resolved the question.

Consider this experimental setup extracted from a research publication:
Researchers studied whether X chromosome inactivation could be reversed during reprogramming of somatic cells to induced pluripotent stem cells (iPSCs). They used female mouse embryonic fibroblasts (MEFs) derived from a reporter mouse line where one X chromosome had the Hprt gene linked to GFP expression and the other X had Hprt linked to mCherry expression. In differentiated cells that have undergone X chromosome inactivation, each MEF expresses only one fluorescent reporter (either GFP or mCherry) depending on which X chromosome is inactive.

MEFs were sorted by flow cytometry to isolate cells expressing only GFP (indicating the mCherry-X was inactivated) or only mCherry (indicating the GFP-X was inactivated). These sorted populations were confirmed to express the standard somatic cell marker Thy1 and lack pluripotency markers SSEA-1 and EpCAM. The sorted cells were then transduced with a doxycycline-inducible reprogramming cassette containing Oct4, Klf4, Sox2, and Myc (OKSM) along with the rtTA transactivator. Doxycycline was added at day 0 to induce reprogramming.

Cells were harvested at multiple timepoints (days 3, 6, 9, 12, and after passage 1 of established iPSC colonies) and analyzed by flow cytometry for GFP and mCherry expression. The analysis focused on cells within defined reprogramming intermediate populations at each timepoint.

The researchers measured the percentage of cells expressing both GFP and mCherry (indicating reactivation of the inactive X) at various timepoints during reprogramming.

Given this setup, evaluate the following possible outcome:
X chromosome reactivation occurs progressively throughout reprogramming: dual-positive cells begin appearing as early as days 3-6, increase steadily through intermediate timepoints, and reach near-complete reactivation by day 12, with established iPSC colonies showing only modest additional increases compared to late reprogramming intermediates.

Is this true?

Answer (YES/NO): NO